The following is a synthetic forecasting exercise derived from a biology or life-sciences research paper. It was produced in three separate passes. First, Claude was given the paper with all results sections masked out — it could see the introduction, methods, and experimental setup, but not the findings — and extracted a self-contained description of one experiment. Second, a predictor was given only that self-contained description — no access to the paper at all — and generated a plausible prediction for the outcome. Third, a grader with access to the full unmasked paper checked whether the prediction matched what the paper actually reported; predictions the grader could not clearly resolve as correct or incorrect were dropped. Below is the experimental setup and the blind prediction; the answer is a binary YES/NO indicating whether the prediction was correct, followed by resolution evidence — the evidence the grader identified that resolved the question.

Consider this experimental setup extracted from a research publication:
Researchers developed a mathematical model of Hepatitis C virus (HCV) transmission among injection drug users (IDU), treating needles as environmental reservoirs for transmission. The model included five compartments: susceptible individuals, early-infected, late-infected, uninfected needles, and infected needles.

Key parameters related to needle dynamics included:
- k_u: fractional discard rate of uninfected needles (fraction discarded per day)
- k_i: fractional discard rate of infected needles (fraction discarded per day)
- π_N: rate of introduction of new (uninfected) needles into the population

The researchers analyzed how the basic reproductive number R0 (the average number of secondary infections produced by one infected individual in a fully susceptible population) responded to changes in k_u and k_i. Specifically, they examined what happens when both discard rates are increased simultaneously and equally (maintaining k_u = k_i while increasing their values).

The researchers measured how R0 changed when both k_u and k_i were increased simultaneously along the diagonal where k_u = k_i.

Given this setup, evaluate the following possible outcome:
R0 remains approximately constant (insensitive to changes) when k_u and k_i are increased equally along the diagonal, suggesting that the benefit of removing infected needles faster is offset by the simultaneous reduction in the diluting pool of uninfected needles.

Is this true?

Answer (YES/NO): NO